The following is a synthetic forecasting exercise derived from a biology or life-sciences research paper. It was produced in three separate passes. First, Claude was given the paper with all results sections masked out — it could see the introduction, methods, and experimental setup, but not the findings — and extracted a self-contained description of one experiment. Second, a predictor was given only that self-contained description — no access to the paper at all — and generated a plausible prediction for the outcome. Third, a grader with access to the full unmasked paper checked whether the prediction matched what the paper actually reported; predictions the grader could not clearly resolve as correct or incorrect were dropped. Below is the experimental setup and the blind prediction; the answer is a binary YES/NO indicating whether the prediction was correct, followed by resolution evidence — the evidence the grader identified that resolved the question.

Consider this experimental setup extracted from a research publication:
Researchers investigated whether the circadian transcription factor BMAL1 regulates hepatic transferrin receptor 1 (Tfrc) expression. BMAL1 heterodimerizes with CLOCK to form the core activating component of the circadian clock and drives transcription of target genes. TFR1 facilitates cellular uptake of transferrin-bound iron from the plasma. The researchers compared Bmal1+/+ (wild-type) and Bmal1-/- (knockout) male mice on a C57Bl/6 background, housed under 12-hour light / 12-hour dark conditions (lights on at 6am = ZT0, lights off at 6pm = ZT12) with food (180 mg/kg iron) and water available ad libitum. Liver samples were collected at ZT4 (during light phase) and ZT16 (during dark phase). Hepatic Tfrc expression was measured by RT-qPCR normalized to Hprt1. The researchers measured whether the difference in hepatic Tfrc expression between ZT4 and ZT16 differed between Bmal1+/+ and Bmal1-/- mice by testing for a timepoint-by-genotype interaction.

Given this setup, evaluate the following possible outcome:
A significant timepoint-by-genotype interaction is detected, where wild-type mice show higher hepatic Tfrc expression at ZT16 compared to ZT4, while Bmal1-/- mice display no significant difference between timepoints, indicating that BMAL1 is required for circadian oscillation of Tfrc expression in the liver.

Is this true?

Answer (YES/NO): NO